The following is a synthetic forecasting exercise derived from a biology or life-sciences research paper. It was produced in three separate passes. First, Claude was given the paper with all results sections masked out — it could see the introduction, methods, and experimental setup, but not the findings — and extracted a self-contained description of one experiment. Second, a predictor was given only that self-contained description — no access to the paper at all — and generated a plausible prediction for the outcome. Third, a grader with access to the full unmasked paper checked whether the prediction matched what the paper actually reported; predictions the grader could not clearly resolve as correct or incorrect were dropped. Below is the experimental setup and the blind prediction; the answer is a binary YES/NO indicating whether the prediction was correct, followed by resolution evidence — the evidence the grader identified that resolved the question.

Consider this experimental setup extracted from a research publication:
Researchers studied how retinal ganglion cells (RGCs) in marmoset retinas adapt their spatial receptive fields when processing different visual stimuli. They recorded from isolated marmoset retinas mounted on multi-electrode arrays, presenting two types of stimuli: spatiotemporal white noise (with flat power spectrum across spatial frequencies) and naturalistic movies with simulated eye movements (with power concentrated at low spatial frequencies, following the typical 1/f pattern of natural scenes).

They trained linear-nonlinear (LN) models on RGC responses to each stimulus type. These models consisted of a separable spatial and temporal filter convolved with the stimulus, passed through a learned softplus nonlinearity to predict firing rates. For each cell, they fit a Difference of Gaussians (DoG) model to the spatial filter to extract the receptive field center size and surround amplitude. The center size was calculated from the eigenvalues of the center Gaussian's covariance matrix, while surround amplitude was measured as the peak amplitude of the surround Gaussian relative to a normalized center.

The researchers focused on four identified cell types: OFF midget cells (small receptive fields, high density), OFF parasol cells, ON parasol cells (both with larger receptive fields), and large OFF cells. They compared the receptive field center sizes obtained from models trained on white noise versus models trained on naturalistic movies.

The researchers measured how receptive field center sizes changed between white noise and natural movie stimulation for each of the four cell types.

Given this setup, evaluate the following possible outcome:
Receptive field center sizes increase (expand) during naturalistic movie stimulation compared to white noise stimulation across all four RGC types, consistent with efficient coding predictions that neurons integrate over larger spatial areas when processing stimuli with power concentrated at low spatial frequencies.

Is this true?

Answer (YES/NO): NO